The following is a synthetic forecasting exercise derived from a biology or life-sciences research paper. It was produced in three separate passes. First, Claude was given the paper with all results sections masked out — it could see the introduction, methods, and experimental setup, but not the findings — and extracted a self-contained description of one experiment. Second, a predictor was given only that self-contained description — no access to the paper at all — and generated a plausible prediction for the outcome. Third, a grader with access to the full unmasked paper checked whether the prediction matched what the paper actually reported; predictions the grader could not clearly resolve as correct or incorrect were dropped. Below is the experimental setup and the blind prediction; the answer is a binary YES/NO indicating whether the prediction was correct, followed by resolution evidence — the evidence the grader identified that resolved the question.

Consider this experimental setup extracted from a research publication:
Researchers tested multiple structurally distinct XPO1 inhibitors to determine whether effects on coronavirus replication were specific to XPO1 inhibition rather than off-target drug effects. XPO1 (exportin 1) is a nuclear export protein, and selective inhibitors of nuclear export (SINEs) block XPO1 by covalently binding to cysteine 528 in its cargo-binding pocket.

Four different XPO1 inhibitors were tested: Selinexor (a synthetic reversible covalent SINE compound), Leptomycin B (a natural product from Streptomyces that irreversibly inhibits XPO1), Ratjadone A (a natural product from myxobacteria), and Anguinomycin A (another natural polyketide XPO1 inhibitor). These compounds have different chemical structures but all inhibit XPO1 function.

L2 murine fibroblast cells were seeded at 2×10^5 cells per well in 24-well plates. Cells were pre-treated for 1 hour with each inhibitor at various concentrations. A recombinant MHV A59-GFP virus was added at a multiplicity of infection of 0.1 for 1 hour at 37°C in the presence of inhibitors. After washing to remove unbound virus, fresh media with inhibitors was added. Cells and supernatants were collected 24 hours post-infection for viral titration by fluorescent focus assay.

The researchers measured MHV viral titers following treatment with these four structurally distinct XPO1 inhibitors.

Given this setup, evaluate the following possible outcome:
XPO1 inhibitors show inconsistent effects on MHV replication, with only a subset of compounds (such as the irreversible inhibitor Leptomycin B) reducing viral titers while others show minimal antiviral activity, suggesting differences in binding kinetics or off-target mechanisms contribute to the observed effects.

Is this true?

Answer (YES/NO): NO